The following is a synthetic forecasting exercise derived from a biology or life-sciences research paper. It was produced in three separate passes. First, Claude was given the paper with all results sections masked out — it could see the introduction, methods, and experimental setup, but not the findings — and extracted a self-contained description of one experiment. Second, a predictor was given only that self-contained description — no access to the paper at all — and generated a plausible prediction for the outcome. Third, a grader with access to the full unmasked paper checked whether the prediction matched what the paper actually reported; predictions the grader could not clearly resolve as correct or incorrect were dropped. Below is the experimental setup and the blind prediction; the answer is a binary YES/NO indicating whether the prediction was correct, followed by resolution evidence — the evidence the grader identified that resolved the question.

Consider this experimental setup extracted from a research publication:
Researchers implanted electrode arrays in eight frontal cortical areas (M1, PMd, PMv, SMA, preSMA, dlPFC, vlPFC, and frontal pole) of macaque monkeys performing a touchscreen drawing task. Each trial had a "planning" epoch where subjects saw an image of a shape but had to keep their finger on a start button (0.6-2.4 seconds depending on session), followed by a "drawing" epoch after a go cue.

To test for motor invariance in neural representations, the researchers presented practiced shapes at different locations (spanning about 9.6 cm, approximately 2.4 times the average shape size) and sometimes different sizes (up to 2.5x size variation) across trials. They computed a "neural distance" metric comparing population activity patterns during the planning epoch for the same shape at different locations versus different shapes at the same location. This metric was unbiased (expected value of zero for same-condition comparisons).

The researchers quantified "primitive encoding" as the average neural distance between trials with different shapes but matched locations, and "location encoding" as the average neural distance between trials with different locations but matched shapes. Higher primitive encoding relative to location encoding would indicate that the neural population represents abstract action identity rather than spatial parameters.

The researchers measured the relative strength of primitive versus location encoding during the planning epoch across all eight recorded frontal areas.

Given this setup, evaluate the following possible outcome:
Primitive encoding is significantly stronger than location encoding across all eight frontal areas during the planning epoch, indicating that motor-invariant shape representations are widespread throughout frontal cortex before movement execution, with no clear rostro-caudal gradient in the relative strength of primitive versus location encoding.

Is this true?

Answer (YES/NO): NO